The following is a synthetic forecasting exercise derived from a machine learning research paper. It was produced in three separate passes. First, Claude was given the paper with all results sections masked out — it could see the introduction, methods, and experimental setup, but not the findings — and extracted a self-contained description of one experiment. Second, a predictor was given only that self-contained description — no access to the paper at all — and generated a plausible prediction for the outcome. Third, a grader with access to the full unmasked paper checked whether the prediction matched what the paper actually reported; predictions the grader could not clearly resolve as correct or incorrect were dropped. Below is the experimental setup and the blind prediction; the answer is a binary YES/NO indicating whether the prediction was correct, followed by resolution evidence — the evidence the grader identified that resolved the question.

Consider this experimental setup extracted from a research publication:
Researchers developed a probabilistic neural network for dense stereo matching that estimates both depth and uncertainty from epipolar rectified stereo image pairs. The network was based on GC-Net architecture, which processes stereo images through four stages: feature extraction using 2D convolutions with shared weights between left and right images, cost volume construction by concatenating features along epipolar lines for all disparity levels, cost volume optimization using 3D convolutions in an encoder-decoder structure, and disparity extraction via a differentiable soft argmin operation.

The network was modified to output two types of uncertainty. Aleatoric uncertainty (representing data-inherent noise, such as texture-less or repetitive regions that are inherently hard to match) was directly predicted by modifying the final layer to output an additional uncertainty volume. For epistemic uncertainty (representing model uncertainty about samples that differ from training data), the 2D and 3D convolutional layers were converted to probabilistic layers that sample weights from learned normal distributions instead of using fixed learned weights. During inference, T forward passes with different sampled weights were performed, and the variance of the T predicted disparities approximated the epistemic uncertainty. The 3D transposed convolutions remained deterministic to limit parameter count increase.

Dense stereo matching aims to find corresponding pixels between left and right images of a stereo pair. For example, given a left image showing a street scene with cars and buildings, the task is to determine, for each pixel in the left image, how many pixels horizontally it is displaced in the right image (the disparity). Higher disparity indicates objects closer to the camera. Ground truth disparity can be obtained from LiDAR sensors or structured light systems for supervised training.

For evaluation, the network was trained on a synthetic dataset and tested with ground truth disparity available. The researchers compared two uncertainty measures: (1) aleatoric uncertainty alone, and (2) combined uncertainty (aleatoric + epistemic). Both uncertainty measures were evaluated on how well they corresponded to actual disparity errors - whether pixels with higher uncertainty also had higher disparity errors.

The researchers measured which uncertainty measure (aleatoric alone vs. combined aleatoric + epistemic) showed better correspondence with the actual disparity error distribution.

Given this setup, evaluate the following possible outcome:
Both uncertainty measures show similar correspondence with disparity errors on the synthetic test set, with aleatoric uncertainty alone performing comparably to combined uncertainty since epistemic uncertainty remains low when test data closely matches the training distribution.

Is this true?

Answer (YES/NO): NO